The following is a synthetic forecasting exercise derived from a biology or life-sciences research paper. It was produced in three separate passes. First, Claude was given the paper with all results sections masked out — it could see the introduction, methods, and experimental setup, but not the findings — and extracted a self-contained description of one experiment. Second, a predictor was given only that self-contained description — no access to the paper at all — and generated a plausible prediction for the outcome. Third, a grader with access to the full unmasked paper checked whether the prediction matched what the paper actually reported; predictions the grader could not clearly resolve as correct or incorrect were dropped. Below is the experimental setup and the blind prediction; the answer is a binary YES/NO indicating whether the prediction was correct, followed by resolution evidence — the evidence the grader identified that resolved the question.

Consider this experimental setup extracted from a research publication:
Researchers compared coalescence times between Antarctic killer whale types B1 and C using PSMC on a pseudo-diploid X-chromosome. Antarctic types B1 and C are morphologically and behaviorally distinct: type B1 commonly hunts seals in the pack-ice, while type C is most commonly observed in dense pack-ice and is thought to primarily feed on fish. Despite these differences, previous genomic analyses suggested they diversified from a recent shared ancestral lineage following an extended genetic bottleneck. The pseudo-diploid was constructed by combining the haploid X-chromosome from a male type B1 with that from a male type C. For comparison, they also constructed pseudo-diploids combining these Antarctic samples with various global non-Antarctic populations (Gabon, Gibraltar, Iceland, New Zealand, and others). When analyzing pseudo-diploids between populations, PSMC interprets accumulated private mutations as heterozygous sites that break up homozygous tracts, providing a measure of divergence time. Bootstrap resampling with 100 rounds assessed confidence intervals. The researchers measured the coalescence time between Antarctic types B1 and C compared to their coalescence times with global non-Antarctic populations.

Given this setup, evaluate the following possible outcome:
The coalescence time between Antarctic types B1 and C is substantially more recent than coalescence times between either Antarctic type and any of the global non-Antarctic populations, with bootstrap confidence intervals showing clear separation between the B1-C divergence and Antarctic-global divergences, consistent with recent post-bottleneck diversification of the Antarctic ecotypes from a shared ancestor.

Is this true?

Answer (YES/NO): NO